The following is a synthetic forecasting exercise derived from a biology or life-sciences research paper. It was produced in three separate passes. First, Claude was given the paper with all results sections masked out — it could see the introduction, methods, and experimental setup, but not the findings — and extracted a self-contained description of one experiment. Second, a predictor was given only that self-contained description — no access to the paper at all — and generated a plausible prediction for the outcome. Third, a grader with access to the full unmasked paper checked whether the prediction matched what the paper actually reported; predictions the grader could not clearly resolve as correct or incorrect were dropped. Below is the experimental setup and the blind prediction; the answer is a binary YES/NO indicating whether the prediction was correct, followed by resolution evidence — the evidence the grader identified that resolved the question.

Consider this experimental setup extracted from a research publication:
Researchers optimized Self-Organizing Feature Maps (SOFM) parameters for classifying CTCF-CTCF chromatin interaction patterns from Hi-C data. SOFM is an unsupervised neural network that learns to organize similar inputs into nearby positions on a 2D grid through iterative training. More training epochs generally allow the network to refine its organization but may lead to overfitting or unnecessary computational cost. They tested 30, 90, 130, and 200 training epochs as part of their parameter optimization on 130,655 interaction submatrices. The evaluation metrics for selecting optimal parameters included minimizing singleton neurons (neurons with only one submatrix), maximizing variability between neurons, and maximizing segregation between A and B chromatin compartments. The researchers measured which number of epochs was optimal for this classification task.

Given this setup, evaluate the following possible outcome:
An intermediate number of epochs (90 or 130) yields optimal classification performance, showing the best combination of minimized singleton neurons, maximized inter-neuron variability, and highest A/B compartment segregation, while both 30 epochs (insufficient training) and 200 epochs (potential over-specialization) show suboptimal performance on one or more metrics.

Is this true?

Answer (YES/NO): NO